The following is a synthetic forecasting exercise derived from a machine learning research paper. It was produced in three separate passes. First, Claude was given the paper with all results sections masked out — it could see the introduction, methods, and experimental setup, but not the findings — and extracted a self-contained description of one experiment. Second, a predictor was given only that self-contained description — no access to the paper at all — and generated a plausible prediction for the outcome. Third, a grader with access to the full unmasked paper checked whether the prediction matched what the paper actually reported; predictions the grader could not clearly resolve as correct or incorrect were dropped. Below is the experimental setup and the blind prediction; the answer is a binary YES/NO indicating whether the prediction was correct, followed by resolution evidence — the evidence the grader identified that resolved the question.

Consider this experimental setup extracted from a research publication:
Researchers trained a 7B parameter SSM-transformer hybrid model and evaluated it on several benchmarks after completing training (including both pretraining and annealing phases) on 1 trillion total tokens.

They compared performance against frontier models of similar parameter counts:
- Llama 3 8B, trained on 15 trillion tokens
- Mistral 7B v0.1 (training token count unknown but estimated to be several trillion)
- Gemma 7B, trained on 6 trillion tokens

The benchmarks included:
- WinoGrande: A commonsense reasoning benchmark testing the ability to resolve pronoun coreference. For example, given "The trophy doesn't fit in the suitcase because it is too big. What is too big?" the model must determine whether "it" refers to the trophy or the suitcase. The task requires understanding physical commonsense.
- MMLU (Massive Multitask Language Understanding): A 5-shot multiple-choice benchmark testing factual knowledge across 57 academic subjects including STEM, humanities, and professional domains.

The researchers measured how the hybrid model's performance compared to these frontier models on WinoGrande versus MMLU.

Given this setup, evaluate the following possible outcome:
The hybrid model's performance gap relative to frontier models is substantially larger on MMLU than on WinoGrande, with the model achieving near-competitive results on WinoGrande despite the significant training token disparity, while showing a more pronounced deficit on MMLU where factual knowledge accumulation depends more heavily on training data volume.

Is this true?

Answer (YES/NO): NO